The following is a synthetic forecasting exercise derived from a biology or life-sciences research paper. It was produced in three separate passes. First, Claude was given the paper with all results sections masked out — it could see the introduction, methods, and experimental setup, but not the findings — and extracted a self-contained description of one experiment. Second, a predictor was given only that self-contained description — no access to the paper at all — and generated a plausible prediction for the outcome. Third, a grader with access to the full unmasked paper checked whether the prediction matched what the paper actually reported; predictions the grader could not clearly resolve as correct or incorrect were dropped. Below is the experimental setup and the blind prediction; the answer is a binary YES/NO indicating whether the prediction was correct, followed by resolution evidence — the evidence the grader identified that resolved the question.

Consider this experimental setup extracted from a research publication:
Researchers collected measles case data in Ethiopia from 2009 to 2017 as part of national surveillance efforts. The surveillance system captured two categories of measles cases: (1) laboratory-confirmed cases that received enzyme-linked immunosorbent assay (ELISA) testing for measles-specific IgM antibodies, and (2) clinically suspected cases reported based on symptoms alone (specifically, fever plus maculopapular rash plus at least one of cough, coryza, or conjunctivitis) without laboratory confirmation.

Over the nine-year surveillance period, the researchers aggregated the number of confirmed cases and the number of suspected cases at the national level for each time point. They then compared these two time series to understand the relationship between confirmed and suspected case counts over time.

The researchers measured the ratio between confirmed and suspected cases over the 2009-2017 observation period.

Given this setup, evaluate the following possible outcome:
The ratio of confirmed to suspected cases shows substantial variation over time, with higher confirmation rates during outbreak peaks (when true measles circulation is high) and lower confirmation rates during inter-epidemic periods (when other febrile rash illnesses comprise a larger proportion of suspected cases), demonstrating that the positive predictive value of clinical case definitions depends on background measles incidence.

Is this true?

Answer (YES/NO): NO